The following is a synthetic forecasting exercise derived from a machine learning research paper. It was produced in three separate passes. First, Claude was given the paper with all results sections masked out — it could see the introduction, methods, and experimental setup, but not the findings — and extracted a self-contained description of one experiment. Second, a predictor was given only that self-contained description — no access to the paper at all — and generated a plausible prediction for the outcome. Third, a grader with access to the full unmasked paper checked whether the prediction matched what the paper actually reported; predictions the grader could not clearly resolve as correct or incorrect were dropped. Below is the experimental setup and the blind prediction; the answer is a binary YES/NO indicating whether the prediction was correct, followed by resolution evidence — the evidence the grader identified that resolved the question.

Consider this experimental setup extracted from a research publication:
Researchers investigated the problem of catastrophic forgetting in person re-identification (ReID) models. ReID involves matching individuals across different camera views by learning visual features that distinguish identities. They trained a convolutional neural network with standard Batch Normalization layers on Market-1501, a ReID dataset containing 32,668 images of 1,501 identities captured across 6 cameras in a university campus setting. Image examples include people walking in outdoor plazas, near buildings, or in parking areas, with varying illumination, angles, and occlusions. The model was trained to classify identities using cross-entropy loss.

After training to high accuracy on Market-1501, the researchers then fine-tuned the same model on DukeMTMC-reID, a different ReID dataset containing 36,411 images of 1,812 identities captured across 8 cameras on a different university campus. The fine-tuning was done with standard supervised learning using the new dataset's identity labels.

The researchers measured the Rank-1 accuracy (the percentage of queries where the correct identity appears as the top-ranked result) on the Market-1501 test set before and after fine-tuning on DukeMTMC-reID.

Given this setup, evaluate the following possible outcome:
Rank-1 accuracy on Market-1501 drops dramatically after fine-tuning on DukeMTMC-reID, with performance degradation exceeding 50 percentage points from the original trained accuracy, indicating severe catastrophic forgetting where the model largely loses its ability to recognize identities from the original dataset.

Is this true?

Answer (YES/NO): NO